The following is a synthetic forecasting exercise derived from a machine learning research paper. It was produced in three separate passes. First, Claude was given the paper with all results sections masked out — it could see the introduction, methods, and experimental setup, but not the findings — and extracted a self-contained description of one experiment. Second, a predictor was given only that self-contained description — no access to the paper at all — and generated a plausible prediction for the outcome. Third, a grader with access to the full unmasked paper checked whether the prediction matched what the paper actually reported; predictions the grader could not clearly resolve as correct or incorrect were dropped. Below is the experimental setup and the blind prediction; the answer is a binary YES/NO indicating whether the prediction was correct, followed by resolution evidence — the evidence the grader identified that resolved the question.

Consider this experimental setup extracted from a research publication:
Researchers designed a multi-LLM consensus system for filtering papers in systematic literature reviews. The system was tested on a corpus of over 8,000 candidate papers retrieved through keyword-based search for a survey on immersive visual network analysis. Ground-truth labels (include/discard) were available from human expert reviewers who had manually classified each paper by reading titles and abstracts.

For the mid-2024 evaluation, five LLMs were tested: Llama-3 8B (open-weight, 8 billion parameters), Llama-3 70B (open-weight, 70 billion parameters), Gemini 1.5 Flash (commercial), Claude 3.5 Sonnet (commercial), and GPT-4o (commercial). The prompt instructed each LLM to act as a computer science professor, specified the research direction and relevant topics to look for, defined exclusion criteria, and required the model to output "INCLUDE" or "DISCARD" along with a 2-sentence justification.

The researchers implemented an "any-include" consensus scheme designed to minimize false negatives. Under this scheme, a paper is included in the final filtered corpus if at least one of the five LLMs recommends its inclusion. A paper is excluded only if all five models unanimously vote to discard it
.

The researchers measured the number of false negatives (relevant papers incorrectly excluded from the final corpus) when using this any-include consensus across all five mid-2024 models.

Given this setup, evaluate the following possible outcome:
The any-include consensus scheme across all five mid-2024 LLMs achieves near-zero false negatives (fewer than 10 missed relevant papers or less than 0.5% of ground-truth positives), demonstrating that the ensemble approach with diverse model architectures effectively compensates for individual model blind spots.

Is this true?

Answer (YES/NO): YES